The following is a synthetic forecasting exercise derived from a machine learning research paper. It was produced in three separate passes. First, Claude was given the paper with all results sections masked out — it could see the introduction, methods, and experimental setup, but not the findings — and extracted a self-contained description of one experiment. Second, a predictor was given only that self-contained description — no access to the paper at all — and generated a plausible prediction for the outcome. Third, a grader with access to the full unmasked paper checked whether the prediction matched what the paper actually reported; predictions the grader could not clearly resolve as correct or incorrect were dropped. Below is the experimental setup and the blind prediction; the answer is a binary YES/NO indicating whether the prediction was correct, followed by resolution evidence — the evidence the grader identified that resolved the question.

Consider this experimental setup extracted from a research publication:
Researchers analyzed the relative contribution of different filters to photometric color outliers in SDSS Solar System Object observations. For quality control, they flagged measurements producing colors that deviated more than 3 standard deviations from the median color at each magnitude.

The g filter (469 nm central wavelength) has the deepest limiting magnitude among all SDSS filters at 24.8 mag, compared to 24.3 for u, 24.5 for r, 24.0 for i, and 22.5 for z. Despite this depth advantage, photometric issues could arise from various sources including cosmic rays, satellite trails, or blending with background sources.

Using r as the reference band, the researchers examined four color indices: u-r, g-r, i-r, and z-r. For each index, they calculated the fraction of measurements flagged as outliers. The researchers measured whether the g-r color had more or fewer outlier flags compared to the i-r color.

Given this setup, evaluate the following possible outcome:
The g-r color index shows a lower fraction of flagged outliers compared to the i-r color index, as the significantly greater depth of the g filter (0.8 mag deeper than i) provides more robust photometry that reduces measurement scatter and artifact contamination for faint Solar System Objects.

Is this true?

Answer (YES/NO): NO